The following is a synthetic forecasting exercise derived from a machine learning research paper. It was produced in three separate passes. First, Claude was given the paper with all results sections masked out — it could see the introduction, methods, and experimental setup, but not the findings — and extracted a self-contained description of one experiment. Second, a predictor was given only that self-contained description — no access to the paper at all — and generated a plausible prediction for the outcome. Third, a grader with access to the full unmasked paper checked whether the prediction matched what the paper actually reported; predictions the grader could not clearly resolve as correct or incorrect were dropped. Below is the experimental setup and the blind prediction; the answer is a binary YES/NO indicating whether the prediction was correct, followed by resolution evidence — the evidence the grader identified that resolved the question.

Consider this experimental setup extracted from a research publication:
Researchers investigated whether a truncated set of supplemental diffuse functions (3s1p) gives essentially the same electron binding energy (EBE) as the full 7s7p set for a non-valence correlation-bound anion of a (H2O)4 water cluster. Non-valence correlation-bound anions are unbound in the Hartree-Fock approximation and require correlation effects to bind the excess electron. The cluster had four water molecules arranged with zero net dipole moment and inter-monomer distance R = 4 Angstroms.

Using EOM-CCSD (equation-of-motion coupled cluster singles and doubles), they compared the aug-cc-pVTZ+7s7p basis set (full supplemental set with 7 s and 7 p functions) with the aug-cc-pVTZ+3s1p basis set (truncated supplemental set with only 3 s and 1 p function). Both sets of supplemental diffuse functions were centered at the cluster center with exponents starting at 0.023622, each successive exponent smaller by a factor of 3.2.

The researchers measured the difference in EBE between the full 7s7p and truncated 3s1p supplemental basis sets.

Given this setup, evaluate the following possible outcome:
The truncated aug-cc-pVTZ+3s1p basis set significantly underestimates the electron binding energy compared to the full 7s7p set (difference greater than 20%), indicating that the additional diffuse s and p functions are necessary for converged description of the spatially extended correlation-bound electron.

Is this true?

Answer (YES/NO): NO